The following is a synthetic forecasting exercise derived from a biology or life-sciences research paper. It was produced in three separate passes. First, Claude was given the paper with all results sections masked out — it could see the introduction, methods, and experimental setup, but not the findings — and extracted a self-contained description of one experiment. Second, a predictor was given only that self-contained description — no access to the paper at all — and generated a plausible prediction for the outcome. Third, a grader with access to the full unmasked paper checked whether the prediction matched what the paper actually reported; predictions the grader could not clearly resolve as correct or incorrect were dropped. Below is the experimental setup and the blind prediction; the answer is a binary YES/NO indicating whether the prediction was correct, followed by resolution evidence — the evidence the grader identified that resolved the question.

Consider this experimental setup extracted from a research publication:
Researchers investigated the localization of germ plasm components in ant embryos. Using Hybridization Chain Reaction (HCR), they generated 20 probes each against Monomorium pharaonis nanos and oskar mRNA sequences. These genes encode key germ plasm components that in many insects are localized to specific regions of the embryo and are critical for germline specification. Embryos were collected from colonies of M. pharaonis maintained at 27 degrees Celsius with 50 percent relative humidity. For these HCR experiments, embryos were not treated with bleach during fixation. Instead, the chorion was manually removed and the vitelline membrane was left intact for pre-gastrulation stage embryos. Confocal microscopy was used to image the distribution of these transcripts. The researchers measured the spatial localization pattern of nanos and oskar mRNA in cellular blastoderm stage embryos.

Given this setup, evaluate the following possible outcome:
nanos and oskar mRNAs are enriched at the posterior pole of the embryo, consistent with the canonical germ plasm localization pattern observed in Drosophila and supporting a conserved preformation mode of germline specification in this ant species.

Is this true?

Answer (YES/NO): NO